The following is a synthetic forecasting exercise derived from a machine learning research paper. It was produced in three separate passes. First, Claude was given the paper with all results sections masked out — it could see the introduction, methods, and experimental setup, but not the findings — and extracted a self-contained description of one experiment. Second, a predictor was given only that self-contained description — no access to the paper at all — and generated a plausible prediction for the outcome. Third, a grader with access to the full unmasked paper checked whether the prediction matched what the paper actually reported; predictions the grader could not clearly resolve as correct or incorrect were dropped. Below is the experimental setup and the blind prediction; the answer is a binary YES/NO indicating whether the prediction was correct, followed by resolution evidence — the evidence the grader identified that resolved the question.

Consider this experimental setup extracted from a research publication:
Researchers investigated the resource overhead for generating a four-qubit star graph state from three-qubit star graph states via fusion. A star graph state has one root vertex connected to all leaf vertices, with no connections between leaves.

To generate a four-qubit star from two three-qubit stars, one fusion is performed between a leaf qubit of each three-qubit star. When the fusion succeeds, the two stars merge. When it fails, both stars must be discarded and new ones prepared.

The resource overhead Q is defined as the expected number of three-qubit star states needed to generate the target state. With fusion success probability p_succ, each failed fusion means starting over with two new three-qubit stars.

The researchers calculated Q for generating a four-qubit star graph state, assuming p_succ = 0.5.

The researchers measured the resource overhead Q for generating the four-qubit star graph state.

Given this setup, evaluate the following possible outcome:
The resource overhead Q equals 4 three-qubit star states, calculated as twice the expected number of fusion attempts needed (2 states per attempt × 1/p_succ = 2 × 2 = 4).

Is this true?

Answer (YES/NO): YES